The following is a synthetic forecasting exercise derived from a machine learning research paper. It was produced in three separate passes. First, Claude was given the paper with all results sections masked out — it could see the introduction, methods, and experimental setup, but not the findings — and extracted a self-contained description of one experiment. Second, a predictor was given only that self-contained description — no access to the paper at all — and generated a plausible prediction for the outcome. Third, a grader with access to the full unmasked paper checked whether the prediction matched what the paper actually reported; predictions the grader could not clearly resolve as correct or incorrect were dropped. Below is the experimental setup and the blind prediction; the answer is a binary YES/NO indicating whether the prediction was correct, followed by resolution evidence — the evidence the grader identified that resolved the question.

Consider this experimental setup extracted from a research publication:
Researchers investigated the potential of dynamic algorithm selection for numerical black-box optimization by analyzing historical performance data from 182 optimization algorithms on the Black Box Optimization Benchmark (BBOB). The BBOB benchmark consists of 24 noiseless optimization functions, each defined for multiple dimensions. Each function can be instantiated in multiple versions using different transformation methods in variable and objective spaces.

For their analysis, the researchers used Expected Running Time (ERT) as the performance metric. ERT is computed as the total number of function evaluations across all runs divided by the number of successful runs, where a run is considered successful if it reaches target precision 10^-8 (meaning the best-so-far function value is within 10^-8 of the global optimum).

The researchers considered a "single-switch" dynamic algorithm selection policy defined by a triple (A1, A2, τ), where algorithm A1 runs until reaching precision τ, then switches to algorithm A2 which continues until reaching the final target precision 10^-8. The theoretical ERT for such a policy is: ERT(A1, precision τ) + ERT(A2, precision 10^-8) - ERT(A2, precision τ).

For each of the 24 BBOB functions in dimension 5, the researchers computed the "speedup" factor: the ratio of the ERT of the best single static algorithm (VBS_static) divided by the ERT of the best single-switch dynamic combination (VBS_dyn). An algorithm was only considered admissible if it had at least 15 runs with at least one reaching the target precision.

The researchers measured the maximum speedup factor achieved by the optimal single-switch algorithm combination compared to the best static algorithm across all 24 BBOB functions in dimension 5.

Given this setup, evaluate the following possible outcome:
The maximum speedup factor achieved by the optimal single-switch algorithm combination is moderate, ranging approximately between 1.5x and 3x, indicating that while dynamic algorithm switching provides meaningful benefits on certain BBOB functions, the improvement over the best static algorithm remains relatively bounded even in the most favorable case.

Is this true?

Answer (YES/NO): NO